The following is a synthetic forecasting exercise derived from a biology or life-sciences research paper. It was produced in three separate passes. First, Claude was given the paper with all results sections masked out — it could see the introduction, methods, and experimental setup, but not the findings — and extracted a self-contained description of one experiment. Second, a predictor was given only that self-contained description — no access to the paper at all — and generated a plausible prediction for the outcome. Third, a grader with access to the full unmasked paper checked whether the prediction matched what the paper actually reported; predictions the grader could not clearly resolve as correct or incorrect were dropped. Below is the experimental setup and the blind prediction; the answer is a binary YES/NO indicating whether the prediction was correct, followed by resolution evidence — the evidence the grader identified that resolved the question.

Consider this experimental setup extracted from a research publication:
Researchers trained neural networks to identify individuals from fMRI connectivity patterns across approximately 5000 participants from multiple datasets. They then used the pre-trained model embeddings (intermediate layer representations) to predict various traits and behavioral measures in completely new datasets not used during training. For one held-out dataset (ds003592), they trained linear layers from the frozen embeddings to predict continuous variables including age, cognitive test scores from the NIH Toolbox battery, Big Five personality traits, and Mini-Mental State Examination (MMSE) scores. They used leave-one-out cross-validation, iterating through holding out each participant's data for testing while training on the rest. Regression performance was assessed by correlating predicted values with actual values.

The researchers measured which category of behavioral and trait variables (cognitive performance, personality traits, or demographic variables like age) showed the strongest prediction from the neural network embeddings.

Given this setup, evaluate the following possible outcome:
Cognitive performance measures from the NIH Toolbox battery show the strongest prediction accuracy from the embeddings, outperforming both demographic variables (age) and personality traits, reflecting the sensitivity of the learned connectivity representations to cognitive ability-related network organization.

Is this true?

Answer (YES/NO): NO